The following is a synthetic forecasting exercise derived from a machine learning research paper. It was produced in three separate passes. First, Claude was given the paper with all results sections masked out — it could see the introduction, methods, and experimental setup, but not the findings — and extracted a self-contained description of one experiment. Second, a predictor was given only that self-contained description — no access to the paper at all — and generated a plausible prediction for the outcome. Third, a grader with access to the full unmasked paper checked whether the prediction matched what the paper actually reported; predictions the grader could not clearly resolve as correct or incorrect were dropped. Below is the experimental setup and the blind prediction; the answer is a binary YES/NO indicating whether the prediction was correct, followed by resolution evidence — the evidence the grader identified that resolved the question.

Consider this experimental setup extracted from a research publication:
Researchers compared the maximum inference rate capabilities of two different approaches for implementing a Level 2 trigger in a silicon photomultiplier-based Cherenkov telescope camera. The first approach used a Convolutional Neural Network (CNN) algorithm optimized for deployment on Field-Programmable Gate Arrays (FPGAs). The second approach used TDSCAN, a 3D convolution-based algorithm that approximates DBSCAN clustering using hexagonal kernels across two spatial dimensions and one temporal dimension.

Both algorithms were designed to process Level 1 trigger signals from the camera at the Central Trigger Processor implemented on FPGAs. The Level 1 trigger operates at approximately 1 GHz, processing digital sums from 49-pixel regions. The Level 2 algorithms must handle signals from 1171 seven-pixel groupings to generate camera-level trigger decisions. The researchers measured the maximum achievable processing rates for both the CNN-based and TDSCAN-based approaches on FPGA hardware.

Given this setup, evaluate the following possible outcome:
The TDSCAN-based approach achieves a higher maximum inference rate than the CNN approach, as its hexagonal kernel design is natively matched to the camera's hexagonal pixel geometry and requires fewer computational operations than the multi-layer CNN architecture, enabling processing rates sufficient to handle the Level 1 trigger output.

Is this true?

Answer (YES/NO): YES